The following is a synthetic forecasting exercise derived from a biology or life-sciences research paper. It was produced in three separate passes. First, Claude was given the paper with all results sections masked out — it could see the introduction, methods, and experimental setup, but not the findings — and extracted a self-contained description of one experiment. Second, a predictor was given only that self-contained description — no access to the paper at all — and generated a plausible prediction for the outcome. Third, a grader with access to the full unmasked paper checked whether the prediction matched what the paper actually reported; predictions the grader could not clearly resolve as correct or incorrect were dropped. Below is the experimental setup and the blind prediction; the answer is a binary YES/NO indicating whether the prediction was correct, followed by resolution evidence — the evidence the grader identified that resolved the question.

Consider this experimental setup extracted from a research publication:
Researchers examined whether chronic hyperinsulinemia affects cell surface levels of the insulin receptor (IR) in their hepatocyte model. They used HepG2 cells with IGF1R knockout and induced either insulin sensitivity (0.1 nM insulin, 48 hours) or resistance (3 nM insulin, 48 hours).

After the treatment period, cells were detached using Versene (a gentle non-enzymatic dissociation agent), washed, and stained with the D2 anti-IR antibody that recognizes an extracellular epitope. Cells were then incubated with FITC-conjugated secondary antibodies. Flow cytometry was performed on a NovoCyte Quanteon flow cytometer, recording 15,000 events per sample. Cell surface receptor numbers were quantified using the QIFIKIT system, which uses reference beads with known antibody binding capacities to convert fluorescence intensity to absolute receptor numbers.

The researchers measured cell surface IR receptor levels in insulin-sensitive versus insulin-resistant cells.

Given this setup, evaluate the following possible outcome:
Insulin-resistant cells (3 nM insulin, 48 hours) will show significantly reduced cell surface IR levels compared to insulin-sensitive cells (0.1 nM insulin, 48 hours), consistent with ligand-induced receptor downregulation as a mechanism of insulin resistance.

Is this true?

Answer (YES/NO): YES